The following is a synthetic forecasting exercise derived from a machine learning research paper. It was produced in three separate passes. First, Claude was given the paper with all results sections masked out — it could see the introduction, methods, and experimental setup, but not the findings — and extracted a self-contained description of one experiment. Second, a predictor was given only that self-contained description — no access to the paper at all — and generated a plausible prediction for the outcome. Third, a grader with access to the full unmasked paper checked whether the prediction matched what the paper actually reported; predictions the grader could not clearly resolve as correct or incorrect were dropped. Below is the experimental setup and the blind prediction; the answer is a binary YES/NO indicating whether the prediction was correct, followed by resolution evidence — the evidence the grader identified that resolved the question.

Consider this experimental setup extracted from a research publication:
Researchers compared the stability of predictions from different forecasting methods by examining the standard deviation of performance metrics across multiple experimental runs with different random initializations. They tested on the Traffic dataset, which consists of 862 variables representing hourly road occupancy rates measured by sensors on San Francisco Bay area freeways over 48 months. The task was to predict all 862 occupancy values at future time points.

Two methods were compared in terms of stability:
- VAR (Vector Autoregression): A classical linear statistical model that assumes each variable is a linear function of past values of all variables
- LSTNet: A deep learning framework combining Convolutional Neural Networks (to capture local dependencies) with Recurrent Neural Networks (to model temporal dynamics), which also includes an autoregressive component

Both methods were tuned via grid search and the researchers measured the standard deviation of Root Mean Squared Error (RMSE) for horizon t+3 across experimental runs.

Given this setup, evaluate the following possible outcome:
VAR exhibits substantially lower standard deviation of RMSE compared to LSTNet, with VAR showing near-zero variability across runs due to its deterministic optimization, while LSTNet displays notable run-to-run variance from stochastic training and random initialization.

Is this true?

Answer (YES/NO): NO